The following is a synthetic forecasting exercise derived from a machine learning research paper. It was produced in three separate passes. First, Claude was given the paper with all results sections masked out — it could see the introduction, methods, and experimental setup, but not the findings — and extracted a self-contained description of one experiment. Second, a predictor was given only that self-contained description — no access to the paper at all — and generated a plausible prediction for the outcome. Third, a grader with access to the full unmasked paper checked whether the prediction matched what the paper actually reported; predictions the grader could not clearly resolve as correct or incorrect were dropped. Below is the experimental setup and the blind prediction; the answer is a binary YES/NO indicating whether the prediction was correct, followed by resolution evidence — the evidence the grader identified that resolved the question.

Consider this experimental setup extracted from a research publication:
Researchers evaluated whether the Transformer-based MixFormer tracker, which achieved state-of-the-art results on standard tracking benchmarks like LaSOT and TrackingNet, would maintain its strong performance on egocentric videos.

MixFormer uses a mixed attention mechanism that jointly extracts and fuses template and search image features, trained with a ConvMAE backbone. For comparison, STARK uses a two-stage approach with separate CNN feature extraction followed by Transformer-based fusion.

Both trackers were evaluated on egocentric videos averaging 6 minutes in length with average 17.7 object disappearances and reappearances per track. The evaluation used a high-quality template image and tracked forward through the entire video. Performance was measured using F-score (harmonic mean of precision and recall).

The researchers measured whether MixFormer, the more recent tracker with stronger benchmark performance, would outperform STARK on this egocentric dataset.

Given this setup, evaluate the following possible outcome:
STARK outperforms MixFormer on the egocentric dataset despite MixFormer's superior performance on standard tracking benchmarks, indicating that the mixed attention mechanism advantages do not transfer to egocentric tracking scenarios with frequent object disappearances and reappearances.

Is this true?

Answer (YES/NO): YES